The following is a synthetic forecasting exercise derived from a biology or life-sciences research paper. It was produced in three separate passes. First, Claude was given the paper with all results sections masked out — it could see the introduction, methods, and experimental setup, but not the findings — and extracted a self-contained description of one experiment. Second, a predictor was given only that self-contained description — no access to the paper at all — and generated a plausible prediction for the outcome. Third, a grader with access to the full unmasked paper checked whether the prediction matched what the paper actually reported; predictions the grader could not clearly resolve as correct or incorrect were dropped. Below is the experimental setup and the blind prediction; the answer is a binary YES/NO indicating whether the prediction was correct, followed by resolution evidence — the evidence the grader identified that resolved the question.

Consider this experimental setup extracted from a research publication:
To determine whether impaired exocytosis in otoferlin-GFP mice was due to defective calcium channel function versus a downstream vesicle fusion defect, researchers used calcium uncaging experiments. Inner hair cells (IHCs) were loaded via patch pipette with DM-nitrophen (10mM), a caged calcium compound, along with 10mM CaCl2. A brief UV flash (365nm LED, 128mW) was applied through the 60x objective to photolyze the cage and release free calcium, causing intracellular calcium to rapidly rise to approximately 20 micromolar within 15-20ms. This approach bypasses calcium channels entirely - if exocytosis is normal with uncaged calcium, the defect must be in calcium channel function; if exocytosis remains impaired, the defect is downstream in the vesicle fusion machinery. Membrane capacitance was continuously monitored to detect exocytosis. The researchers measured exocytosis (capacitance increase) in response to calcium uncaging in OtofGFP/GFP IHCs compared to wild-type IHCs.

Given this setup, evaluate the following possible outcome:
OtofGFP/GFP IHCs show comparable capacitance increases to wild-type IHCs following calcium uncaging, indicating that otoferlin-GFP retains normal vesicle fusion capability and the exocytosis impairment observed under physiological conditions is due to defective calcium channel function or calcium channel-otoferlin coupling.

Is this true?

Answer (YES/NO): NO